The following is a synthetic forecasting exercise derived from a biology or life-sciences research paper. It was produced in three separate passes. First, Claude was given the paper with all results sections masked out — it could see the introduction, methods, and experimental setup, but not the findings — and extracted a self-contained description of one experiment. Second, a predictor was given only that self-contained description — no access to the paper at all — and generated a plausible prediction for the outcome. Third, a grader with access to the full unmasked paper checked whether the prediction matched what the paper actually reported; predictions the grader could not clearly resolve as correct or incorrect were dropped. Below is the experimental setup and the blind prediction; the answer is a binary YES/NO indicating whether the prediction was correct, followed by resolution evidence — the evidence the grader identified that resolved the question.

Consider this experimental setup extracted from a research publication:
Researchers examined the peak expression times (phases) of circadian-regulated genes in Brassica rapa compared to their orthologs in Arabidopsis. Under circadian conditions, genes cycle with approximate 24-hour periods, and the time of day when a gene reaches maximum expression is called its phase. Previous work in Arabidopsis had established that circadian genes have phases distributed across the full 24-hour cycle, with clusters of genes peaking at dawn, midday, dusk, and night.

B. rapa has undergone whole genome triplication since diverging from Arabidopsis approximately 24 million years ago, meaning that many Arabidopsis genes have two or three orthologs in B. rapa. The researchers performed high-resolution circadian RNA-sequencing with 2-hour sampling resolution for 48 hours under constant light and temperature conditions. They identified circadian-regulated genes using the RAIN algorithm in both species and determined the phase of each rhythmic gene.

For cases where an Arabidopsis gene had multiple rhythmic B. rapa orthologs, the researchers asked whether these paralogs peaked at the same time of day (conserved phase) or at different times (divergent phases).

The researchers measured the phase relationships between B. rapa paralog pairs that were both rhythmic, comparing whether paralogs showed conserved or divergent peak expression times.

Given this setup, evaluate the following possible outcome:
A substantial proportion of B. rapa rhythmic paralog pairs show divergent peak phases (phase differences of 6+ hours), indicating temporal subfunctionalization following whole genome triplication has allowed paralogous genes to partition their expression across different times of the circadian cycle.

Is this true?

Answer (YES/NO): YES